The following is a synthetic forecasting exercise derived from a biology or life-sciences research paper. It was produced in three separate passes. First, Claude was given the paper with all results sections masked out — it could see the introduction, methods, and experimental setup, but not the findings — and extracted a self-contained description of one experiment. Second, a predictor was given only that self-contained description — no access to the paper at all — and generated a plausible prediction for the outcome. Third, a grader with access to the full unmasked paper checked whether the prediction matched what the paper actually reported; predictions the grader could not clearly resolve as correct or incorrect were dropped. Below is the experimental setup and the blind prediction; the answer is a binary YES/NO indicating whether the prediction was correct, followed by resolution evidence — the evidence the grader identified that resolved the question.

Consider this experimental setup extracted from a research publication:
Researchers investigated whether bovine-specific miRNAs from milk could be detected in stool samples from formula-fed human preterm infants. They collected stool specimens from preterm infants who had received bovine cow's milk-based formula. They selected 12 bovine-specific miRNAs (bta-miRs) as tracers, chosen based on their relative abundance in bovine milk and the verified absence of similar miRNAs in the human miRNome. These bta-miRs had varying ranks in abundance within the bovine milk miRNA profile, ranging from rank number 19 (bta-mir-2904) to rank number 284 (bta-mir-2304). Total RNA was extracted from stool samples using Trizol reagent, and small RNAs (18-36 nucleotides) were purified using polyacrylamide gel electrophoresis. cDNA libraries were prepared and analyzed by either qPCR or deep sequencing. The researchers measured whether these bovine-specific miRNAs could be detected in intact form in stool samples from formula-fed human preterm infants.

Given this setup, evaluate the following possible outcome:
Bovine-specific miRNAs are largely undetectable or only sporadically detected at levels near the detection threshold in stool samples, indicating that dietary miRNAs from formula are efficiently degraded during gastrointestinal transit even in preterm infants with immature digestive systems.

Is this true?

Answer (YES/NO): NO